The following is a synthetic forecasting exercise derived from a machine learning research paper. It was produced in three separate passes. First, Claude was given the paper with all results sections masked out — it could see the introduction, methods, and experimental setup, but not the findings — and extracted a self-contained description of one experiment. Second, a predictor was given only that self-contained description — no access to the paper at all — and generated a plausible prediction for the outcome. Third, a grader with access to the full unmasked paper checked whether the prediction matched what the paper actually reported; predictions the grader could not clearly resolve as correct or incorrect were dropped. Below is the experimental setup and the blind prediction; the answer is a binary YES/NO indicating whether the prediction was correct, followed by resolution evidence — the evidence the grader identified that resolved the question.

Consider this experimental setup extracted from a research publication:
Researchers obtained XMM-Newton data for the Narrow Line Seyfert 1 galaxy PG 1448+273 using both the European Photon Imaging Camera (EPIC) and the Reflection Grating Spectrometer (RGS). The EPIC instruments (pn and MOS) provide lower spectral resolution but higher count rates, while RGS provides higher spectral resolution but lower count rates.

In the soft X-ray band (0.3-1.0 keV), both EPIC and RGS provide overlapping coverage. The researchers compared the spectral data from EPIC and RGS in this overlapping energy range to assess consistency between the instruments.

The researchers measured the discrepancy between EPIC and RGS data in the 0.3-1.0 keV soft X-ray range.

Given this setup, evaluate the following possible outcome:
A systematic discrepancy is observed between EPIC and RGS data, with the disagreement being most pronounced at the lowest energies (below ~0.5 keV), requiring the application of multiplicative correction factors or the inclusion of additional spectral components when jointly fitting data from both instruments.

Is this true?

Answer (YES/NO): NO